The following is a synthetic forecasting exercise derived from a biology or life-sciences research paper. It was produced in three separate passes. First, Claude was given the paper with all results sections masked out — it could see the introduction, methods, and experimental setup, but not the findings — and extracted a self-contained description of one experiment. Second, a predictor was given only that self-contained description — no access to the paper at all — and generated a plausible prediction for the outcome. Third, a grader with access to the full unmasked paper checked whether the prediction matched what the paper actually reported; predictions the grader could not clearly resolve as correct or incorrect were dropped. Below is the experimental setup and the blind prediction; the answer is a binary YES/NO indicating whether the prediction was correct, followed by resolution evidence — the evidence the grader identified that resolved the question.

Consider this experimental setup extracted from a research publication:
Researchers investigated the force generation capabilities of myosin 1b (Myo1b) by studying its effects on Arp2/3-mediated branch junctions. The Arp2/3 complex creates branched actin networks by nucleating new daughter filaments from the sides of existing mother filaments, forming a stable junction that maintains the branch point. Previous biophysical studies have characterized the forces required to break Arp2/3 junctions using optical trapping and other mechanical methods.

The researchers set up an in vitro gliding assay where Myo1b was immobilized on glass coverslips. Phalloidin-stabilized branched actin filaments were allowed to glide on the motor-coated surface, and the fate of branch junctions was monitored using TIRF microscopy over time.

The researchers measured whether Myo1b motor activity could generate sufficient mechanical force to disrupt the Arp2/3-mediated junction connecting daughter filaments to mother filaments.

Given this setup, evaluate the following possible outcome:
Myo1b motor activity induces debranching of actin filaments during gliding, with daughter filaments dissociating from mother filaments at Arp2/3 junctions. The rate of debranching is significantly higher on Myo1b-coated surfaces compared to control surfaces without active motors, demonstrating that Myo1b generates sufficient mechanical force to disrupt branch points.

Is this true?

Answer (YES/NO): YES